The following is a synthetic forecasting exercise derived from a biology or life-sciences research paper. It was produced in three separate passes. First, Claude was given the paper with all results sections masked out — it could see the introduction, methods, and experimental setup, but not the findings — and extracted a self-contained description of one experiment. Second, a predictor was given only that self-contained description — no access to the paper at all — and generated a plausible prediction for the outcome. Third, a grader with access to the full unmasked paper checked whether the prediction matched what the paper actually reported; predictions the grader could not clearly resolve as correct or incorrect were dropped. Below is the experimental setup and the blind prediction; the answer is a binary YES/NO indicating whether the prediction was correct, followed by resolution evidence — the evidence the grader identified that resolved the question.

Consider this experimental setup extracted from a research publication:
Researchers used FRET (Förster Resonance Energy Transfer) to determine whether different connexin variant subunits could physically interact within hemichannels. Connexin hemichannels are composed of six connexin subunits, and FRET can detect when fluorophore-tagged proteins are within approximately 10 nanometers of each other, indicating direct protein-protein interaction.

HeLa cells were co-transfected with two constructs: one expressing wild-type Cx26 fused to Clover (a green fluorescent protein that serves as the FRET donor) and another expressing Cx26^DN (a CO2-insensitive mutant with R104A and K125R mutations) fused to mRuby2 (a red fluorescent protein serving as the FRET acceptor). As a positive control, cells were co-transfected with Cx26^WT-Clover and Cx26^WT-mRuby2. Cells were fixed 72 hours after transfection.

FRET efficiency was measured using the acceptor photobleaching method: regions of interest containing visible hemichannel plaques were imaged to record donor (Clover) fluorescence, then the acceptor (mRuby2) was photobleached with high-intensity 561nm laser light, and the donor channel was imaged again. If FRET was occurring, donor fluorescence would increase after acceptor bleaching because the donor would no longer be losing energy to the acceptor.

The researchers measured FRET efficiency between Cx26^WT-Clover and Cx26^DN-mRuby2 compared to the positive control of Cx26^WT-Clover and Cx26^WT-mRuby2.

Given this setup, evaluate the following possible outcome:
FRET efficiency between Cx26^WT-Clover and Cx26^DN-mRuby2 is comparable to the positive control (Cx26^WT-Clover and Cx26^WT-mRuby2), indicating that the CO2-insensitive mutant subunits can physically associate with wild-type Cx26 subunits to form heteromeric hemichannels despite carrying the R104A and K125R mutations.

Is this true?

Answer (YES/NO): YES